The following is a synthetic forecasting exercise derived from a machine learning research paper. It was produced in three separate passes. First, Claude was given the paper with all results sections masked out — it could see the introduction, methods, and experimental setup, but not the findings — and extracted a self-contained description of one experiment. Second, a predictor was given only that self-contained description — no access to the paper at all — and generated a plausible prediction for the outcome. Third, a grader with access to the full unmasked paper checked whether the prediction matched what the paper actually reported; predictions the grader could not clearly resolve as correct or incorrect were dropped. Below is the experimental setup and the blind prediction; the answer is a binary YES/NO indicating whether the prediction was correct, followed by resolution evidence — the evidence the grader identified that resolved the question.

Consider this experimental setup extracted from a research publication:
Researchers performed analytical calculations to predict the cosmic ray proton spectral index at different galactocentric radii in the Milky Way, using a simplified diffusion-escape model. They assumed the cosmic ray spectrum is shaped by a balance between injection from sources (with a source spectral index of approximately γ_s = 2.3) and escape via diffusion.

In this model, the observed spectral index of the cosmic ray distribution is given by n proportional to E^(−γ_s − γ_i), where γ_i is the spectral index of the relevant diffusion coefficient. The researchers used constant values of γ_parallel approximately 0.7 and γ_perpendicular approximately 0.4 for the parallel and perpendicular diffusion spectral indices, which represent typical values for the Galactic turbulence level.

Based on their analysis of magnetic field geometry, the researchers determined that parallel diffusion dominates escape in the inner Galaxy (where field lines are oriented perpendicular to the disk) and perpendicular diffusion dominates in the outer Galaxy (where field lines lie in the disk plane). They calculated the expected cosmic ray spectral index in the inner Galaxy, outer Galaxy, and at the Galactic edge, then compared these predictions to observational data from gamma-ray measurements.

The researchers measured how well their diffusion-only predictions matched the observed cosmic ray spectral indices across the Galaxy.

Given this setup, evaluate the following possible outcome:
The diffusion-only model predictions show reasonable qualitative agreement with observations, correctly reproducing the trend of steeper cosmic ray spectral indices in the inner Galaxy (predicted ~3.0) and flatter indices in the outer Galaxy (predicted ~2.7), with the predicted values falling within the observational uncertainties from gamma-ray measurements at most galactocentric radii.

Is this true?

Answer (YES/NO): NO